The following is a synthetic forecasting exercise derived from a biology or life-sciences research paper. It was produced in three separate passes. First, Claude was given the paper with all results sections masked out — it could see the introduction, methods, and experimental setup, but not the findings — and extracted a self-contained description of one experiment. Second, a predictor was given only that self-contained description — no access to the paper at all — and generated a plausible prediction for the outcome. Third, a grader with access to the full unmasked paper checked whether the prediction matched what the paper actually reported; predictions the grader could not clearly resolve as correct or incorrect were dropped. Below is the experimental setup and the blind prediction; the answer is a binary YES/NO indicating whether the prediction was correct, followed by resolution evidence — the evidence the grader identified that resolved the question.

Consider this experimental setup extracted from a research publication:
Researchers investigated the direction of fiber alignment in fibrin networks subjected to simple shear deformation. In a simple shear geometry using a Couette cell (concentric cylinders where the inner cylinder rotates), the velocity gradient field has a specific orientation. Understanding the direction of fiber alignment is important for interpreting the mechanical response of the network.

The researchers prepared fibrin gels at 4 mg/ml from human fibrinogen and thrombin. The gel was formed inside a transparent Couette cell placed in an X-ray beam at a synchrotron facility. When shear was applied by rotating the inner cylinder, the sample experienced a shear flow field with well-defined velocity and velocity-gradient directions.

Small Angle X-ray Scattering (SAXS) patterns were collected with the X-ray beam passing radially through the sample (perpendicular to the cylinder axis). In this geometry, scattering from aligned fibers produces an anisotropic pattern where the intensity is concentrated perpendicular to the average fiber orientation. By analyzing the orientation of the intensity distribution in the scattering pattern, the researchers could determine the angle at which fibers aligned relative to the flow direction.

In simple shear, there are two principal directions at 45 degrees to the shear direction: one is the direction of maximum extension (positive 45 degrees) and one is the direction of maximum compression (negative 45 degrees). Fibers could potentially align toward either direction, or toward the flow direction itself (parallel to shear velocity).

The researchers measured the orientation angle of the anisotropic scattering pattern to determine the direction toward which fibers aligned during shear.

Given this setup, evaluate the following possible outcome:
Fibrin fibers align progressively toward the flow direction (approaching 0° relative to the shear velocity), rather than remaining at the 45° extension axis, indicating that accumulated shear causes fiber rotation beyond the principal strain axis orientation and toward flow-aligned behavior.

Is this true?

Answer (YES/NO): NO